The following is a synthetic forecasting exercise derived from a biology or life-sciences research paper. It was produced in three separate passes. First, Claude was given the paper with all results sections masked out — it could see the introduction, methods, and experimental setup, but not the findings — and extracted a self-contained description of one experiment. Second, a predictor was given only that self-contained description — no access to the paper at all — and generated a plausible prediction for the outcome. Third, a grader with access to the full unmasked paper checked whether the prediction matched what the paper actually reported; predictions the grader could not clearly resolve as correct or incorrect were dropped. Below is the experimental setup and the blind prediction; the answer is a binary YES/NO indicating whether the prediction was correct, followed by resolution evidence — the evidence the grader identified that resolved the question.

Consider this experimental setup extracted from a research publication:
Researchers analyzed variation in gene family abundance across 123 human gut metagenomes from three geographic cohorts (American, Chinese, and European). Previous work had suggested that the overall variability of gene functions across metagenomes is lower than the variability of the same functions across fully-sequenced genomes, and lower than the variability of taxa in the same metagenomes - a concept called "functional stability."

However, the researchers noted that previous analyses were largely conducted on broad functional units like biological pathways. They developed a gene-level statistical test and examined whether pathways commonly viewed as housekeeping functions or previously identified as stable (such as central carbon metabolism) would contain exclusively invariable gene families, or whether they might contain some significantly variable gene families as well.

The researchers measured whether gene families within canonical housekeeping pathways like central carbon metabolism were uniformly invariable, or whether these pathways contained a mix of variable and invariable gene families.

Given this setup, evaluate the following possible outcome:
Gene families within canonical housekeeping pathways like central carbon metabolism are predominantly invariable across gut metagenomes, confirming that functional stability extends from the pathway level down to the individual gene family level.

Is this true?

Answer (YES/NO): NO